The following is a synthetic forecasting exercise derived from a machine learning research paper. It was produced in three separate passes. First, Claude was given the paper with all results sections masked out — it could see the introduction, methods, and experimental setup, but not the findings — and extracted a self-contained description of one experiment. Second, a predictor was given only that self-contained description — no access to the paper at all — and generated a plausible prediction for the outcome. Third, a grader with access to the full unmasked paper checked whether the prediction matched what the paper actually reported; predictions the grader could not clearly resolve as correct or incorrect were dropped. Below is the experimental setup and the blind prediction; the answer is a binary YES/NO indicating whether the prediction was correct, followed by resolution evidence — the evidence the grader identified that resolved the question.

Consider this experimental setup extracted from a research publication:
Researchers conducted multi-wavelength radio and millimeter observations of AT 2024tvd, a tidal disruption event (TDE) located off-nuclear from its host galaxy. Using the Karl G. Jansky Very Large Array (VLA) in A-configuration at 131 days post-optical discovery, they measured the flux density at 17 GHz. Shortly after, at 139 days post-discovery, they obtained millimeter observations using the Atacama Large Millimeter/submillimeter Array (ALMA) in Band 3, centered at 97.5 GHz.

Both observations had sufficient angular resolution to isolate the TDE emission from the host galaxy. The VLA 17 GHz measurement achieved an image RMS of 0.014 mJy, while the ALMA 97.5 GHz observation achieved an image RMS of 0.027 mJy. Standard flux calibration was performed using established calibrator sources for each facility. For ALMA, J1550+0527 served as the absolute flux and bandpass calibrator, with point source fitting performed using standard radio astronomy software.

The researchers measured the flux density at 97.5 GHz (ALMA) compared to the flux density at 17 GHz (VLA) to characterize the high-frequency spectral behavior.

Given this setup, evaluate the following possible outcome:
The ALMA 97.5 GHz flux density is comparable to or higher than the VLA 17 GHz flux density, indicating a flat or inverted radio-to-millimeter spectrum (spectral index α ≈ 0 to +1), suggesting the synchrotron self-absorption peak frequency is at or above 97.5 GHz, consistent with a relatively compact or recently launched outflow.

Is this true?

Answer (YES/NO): NO